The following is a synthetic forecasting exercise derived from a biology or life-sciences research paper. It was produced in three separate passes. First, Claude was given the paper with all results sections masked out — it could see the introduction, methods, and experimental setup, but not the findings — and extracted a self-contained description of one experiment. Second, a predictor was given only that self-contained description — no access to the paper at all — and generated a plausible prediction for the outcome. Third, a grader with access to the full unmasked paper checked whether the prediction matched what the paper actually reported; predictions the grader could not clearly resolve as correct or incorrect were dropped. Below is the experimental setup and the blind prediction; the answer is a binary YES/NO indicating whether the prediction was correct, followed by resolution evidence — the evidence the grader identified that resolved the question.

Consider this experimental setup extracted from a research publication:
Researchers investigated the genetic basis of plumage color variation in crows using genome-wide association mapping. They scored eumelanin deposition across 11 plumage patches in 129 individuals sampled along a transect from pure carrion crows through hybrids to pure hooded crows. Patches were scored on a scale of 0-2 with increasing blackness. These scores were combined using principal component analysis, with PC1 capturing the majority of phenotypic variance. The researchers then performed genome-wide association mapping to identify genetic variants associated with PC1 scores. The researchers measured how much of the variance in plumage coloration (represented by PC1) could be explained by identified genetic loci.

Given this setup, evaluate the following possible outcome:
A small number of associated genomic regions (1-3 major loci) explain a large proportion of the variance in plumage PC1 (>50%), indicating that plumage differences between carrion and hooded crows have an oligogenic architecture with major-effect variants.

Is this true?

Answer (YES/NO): YES